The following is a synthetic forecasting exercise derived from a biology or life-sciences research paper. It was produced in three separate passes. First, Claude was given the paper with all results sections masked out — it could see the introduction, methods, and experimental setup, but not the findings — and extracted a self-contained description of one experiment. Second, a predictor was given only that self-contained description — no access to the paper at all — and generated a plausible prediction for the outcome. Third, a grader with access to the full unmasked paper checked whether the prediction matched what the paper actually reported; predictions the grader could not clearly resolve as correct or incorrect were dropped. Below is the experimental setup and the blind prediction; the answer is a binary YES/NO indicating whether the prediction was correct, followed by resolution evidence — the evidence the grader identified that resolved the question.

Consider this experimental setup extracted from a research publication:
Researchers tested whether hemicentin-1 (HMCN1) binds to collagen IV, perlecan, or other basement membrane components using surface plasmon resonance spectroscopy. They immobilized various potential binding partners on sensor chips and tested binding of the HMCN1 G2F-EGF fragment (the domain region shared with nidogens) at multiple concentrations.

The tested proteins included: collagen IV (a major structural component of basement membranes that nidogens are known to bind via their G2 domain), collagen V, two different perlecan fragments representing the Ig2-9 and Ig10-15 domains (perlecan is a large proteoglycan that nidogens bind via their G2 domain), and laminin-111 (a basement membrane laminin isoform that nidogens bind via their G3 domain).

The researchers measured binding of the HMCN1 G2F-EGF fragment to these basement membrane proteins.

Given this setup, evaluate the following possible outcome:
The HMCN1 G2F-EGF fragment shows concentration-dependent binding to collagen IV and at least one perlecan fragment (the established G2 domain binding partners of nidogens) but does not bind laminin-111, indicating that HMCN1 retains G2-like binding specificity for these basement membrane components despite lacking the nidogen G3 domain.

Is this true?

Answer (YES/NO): NO